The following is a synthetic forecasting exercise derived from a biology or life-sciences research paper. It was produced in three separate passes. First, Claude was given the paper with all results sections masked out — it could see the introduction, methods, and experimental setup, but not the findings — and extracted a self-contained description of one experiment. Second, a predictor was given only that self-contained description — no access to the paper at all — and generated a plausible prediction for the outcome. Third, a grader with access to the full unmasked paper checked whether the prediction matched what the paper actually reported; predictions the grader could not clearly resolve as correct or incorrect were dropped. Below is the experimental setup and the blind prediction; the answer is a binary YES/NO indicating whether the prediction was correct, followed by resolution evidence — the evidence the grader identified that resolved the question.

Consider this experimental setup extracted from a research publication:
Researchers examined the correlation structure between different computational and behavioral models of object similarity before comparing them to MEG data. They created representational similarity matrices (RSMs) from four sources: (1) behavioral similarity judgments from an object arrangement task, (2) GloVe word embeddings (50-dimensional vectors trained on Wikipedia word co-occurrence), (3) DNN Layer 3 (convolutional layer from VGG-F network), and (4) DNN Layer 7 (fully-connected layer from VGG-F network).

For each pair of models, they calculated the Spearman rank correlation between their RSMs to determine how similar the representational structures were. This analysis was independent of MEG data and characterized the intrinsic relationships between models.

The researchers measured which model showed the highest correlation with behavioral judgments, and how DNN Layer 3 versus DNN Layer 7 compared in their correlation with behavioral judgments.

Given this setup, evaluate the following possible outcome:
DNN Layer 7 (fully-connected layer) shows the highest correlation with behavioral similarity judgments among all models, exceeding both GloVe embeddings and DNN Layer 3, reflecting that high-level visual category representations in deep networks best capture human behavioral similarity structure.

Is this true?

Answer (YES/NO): NO